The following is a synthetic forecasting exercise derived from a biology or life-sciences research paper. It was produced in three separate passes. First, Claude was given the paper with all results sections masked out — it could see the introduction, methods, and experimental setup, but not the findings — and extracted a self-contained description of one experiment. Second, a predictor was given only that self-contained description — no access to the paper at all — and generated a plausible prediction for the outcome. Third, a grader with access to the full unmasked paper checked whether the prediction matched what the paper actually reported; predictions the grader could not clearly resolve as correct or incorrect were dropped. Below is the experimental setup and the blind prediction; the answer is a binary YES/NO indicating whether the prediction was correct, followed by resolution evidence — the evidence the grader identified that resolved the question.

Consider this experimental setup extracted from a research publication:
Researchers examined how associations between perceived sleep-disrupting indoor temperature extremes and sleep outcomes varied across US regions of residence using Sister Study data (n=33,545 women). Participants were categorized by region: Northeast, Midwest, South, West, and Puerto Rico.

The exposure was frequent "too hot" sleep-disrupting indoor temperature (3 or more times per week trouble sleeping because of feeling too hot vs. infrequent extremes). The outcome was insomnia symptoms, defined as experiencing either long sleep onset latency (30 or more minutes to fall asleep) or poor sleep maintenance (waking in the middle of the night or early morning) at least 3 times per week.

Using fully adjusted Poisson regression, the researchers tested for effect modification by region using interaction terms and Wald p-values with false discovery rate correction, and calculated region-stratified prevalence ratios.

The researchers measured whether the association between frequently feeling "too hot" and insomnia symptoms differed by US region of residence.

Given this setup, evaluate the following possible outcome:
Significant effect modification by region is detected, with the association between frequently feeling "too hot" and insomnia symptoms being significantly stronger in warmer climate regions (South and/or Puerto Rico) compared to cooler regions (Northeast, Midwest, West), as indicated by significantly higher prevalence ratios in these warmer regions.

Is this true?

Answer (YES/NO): NO